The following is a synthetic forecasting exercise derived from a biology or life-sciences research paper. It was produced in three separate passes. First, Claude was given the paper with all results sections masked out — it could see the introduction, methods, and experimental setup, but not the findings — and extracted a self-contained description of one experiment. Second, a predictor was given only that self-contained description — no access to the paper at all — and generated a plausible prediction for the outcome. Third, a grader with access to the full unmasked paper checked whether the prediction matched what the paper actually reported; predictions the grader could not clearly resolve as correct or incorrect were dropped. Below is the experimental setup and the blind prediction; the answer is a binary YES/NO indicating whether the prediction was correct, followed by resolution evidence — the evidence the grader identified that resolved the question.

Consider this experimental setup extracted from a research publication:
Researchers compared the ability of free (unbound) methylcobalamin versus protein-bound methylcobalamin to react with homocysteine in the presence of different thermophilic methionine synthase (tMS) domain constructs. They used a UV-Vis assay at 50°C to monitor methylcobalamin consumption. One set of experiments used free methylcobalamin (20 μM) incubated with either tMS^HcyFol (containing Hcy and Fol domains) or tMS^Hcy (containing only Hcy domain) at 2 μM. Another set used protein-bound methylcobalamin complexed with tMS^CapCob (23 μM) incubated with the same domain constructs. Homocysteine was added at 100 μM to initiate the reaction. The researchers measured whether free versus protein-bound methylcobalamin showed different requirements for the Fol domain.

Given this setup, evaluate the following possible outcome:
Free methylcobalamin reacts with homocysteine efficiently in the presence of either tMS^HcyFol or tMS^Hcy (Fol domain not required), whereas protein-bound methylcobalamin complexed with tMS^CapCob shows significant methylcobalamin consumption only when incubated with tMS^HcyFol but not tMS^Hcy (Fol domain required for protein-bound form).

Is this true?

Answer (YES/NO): YES